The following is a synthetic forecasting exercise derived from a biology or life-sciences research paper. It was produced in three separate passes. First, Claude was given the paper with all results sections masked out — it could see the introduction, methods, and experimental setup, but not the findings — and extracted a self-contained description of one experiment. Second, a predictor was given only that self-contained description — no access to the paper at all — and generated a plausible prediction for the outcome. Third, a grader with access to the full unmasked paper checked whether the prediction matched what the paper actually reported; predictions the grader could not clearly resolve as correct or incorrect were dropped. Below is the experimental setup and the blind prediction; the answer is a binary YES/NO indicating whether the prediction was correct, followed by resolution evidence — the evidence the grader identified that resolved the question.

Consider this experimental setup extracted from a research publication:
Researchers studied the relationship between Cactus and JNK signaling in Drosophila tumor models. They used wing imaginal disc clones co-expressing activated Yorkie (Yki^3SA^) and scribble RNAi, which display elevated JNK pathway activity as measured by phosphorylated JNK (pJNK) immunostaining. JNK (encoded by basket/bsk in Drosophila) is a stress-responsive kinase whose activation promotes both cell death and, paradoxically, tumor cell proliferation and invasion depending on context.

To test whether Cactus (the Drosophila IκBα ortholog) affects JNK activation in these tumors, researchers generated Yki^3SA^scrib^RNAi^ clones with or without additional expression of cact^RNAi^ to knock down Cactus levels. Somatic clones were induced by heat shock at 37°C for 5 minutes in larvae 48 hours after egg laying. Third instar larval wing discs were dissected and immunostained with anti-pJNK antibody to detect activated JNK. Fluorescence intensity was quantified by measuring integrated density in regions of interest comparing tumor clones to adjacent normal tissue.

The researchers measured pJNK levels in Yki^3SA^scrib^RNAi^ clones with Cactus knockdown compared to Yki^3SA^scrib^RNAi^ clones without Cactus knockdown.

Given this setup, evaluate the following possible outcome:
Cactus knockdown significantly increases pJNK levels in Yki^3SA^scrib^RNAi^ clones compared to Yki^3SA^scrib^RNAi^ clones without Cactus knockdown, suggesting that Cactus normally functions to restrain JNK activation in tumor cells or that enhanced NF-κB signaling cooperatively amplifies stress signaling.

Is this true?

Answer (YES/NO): NO